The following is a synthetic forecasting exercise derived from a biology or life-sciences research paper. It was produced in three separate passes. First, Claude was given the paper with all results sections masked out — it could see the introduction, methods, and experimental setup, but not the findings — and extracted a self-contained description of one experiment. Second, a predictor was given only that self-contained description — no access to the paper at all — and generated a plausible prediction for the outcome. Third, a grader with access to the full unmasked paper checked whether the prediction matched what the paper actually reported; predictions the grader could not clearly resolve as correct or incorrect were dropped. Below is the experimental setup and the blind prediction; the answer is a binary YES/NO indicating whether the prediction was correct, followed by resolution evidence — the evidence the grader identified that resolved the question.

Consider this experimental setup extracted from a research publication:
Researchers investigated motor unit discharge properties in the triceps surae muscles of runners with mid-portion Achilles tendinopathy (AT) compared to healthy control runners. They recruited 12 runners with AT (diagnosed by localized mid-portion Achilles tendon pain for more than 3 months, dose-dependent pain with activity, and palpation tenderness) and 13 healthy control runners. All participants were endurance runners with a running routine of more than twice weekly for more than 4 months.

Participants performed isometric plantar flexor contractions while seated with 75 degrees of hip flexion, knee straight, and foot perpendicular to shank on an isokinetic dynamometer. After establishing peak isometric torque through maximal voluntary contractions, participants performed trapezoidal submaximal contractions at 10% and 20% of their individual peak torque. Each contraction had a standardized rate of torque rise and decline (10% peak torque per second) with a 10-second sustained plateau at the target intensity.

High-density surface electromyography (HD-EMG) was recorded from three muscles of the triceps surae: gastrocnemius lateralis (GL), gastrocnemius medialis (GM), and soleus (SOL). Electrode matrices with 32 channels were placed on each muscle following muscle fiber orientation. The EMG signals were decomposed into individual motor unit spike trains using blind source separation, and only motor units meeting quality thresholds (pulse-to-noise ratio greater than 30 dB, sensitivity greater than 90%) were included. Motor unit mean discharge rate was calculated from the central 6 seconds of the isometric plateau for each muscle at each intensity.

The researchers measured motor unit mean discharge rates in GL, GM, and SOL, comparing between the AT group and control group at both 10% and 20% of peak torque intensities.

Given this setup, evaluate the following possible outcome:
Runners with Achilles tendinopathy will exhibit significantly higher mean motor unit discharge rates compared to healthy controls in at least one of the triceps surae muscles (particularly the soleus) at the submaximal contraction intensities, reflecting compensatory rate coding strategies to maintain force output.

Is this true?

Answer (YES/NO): NO